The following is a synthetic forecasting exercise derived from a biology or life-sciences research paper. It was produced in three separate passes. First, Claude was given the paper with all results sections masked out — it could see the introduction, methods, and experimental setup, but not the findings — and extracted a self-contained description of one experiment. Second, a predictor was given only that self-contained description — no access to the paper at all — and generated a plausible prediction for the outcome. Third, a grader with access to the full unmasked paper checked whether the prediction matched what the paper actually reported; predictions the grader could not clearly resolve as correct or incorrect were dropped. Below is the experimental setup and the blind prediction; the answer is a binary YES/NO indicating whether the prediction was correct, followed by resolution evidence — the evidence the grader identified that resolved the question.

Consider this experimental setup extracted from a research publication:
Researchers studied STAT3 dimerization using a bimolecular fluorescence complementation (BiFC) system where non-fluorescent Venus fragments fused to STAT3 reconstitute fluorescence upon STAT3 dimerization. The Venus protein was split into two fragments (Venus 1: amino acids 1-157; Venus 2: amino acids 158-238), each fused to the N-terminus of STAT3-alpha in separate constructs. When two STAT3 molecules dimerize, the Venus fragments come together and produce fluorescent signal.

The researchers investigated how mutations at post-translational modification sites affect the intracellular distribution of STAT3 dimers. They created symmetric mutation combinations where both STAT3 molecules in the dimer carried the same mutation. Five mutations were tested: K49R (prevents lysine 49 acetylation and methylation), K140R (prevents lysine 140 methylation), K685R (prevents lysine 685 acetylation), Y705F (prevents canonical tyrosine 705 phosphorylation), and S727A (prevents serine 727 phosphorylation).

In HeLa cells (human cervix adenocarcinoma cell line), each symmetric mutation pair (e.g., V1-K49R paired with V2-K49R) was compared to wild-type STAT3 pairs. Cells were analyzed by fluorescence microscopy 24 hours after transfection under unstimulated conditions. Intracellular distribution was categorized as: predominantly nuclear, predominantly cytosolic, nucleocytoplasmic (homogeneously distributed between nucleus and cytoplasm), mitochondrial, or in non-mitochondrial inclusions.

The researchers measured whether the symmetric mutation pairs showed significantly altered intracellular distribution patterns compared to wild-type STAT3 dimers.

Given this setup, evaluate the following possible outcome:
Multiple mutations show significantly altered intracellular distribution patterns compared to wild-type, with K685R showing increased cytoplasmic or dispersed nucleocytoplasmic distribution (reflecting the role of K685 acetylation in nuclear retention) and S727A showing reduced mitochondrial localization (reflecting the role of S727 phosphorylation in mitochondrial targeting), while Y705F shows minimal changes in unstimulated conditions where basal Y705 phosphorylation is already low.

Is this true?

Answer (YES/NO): NO